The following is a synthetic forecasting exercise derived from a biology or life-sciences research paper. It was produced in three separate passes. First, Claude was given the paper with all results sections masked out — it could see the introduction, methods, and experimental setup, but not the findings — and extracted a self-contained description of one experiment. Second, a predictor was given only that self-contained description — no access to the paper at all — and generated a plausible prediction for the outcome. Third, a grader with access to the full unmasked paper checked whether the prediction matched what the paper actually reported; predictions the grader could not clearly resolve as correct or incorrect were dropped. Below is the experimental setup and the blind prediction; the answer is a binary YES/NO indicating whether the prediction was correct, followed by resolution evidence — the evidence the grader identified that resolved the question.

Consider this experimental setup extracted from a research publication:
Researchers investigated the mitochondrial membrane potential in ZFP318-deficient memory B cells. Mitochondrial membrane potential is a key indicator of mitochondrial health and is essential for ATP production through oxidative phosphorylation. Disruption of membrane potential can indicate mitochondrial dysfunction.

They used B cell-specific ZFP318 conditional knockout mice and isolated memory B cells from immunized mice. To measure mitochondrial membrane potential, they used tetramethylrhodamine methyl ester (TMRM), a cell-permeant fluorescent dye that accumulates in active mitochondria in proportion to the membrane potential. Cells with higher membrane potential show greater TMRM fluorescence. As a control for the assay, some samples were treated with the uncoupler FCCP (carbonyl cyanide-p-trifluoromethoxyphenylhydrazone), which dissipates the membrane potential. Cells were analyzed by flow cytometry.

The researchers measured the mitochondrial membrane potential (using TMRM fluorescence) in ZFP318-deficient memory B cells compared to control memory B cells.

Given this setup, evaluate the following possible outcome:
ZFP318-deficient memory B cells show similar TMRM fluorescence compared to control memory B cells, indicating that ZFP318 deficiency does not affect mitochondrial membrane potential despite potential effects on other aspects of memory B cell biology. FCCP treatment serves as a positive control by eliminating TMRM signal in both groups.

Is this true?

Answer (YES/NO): NO